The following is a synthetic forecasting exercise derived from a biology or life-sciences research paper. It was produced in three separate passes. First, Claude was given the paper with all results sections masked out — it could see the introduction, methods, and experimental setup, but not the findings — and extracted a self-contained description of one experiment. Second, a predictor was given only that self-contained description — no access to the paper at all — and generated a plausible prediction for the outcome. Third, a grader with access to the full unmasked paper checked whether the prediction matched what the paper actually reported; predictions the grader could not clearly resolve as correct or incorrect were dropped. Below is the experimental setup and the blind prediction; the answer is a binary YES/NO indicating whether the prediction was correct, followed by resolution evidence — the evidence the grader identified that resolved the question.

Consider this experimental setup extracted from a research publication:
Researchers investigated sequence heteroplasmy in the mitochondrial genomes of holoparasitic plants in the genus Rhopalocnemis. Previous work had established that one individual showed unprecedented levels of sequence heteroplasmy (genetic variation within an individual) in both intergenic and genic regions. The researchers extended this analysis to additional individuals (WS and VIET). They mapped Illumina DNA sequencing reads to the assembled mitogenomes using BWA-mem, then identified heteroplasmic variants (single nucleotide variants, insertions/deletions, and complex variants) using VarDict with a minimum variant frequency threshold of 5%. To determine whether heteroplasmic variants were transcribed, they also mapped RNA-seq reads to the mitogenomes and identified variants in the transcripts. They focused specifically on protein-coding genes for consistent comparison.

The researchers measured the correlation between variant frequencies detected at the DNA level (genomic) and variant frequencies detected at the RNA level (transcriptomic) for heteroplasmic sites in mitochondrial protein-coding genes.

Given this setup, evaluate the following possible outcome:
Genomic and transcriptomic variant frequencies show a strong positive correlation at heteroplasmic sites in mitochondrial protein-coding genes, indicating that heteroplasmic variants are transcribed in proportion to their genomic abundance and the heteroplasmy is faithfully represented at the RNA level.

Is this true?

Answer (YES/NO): YES